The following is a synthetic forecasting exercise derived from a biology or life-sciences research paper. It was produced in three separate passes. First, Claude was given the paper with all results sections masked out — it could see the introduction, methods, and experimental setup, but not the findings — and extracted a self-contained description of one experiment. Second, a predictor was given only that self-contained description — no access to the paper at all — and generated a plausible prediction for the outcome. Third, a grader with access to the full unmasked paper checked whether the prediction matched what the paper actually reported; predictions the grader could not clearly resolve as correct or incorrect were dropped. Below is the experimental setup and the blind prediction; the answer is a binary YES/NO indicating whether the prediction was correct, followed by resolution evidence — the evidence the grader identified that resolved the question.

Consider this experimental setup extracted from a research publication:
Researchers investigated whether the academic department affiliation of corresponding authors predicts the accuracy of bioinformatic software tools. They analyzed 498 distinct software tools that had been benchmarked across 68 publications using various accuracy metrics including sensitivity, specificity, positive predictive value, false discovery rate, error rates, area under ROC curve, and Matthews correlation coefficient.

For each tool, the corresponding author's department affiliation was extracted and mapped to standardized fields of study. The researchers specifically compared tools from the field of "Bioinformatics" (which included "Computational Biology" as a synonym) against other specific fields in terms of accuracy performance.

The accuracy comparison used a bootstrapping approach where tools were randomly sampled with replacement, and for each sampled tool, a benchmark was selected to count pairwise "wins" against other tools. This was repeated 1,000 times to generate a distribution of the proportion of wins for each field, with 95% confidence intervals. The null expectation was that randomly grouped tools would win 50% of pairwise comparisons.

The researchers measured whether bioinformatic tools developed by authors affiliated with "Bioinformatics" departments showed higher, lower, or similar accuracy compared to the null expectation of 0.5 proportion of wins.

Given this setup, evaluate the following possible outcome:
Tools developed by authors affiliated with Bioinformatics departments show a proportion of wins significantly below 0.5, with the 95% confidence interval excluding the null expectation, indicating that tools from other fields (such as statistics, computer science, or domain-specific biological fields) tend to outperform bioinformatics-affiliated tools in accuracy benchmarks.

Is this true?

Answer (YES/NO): NO